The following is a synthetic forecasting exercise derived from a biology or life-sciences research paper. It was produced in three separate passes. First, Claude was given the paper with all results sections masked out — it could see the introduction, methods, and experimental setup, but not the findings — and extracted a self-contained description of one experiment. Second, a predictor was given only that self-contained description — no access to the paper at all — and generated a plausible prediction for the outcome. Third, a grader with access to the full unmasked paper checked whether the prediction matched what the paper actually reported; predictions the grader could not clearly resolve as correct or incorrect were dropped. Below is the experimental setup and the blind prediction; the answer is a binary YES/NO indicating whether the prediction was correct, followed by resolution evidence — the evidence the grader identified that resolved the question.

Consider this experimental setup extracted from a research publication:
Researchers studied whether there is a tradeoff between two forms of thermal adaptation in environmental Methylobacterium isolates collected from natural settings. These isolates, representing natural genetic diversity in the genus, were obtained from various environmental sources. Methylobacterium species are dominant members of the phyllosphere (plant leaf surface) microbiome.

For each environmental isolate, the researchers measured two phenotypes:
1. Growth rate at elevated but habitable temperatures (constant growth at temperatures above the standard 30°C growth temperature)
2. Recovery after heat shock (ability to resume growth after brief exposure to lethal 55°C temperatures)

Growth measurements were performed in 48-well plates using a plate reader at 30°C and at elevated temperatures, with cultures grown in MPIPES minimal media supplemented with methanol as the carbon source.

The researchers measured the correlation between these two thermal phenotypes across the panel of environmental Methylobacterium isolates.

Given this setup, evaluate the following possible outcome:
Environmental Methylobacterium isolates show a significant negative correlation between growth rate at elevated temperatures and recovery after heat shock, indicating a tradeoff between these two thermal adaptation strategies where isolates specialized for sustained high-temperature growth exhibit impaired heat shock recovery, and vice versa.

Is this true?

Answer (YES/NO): YES